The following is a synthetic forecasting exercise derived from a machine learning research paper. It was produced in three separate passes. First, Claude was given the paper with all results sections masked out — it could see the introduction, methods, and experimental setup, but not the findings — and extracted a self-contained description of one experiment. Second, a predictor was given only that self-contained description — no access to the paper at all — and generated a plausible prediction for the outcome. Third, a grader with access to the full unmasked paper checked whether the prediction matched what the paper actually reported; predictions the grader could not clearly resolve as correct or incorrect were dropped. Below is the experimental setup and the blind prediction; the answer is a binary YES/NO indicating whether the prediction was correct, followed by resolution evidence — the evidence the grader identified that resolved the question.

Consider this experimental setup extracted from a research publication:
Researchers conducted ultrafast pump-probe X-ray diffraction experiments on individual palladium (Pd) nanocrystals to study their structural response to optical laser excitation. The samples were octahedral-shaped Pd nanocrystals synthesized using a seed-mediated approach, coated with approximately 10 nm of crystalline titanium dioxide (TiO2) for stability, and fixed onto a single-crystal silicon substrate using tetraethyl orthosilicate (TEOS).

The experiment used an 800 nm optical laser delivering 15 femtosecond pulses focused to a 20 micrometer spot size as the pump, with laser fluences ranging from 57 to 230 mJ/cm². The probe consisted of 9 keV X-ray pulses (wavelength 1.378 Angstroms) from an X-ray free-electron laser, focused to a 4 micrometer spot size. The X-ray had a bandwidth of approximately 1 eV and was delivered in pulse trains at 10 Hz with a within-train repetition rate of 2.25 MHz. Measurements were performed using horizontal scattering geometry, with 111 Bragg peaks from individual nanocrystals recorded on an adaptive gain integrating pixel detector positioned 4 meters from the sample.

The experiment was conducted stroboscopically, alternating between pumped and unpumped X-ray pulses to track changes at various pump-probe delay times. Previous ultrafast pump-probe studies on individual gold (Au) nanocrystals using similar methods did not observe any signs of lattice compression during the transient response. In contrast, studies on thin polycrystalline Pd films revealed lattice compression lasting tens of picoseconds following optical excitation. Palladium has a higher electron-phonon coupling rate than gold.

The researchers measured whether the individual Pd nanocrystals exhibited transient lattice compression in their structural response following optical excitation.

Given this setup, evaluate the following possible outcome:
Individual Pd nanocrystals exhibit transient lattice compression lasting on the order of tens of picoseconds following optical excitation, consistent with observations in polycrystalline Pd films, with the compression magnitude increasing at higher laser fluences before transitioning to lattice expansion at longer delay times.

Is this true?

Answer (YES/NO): YES